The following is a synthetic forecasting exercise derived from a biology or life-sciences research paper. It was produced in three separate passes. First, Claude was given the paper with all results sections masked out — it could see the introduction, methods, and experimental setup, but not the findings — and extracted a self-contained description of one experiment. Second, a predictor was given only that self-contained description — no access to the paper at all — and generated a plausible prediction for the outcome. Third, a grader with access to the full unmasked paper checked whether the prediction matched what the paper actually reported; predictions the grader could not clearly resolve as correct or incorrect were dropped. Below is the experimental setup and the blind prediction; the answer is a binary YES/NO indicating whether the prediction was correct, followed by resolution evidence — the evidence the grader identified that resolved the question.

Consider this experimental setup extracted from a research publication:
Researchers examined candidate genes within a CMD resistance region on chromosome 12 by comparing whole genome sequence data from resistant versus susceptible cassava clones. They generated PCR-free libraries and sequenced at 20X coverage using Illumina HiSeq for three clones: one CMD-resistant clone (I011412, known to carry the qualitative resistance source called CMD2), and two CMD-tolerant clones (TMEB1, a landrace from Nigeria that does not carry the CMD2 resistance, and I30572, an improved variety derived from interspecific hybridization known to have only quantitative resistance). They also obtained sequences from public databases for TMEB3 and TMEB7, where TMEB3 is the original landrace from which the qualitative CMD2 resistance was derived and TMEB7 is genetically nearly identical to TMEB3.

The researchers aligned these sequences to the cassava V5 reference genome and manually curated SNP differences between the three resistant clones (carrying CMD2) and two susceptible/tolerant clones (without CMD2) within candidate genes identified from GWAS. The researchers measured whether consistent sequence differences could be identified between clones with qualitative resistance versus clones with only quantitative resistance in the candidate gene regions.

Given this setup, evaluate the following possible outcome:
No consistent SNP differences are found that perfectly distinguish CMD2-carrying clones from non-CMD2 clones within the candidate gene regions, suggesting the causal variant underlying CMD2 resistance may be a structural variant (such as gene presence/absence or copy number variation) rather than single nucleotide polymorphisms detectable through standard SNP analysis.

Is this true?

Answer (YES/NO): NO